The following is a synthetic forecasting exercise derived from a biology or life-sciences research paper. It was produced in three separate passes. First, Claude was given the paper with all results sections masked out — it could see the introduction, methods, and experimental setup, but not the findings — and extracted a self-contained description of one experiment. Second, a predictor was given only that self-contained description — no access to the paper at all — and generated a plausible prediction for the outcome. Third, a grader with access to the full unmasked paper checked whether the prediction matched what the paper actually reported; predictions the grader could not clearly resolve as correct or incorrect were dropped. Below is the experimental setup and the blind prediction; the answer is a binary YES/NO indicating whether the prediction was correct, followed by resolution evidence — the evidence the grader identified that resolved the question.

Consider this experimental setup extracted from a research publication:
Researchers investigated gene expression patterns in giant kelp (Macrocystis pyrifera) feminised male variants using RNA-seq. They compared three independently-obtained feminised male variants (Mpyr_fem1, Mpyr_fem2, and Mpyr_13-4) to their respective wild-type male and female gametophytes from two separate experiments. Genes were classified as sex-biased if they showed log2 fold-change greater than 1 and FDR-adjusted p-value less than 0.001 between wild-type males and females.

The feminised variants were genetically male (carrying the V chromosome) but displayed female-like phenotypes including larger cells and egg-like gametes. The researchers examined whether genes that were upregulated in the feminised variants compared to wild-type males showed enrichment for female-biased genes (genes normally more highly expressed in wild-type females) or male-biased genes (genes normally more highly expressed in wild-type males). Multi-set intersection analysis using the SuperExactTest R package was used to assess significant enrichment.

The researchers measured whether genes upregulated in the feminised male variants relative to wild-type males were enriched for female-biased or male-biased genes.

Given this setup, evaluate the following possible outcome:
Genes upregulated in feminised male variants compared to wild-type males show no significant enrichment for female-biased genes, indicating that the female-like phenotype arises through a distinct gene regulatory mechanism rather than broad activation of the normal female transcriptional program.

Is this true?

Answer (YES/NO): NO